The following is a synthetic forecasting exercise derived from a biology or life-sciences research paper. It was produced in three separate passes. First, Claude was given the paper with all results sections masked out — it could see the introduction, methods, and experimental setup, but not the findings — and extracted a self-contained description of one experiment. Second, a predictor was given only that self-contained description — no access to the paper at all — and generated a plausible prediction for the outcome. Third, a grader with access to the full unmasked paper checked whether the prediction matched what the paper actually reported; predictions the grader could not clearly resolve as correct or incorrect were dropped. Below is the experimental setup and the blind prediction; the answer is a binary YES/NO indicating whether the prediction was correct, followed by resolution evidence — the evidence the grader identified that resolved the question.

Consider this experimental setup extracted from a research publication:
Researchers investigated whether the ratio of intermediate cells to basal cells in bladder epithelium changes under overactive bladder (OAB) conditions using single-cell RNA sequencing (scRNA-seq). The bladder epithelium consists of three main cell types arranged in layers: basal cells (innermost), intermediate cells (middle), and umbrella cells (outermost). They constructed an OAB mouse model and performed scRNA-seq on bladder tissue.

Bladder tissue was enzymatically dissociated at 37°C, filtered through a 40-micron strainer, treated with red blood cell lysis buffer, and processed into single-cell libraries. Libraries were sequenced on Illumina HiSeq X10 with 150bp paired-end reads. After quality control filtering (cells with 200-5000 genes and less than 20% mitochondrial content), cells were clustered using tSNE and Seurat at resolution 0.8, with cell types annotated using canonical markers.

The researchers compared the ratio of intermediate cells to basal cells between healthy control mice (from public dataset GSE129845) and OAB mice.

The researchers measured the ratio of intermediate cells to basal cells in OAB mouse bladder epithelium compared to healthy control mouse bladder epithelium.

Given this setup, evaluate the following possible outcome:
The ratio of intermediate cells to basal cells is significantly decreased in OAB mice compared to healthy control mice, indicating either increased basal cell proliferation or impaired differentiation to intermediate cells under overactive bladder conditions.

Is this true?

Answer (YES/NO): NO